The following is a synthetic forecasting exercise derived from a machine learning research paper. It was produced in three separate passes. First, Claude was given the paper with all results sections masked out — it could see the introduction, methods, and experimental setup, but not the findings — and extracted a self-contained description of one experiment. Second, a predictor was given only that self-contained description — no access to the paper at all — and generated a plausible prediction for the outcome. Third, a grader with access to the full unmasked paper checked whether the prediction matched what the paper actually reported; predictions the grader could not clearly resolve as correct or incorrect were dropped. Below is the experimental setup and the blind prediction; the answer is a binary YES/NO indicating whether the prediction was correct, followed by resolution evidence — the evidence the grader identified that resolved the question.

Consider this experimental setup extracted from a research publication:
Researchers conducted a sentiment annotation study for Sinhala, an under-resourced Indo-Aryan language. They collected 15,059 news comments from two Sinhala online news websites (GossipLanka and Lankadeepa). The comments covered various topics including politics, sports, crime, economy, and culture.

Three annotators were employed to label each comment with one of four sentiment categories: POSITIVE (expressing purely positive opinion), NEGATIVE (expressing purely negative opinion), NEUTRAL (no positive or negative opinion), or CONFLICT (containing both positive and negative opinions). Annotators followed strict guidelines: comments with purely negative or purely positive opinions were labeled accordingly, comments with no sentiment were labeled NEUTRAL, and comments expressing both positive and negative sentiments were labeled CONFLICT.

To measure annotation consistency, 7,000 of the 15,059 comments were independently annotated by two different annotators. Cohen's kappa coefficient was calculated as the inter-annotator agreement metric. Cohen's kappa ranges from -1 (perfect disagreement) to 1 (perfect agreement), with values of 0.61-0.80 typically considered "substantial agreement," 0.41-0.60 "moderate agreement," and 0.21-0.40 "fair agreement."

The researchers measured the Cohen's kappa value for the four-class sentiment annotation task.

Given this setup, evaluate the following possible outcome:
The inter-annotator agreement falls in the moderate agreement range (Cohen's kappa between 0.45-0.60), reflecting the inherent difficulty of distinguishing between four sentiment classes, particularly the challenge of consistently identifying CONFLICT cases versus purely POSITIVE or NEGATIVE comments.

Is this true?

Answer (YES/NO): NO